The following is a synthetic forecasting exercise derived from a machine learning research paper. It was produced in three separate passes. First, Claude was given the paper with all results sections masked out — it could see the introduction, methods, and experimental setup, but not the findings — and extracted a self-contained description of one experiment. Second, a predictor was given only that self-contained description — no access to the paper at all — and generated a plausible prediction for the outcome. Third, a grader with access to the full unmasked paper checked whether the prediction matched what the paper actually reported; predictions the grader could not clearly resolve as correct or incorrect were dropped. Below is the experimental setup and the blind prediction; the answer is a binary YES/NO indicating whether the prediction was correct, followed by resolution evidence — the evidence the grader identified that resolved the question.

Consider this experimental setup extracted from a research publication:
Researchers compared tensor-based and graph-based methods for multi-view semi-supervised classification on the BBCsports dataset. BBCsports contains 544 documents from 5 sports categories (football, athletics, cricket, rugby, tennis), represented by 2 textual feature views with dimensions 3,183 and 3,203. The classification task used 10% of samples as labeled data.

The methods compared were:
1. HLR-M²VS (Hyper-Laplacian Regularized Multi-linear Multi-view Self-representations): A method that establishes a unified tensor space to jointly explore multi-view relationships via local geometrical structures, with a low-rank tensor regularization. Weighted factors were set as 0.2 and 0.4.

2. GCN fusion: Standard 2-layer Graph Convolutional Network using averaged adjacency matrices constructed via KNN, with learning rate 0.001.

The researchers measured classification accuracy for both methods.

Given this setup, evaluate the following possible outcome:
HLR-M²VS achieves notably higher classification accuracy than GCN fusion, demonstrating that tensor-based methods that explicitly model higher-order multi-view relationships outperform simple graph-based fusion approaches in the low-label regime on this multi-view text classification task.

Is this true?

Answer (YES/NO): NO